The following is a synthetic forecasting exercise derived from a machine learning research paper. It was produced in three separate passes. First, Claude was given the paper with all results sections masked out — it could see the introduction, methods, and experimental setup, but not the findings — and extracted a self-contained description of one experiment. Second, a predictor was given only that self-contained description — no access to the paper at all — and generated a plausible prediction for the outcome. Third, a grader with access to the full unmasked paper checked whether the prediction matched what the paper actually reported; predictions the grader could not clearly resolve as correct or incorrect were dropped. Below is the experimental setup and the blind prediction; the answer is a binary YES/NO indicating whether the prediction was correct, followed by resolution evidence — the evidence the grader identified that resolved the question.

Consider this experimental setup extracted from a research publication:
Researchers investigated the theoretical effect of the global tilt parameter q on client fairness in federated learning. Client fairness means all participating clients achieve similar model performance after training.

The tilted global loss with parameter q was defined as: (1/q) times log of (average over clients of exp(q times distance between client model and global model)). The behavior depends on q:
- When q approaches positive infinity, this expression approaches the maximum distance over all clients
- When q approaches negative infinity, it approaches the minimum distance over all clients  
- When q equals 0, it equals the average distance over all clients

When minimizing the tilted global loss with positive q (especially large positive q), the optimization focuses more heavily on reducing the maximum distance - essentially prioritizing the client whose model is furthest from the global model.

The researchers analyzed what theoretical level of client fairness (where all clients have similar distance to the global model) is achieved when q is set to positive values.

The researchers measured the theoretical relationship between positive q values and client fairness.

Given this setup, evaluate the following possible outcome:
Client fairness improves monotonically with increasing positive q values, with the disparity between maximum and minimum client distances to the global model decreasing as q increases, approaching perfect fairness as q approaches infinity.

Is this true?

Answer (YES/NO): YES